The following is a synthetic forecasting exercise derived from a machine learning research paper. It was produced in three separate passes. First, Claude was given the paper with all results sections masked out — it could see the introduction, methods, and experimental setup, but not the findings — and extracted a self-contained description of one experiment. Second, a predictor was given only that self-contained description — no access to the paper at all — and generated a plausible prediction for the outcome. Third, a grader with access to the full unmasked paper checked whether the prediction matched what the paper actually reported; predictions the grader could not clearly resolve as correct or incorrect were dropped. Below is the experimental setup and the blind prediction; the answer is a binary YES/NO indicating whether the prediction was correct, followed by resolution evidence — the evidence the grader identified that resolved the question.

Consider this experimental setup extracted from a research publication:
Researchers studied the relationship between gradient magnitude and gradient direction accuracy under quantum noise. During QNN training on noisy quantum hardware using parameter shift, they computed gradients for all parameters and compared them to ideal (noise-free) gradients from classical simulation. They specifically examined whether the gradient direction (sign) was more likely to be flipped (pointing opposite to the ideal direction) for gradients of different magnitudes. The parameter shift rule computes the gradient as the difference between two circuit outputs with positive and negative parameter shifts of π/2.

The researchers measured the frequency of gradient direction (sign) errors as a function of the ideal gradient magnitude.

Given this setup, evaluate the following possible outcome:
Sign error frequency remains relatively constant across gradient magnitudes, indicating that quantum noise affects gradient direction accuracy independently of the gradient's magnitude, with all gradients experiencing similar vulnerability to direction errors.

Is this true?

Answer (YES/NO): NO